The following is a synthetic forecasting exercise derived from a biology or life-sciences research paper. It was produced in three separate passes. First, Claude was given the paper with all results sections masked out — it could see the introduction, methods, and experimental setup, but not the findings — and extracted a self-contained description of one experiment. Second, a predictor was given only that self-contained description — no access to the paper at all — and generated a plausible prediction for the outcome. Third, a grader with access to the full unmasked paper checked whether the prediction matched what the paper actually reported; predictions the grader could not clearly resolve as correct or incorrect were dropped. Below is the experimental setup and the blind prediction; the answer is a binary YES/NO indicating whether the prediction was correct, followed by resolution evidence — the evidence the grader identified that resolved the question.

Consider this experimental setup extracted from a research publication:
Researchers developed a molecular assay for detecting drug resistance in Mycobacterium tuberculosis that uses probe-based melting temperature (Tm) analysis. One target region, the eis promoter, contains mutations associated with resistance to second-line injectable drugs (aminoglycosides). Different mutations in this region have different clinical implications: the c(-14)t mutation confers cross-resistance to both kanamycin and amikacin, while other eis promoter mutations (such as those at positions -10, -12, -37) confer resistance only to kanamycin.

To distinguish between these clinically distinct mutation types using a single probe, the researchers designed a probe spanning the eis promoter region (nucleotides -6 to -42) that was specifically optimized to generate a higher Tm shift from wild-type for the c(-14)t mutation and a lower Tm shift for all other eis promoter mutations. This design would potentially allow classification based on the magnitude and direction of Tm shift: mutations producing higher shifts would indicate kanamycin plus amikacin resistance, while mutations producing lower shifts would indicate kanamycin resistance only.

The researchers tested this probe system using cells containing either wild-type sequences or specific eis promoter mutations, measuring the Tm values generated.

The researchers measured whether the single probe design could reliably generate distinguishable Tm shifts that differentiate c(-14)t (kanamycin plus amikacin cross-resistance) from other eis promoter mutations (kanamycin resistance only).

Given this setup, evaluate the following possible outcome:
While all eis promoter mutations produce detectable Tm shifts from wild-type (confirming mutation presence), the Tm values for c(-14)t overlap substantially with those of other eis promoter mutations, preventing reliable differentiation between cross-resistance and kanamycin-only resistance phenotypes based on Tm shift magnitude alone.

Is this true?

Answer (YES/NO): NO